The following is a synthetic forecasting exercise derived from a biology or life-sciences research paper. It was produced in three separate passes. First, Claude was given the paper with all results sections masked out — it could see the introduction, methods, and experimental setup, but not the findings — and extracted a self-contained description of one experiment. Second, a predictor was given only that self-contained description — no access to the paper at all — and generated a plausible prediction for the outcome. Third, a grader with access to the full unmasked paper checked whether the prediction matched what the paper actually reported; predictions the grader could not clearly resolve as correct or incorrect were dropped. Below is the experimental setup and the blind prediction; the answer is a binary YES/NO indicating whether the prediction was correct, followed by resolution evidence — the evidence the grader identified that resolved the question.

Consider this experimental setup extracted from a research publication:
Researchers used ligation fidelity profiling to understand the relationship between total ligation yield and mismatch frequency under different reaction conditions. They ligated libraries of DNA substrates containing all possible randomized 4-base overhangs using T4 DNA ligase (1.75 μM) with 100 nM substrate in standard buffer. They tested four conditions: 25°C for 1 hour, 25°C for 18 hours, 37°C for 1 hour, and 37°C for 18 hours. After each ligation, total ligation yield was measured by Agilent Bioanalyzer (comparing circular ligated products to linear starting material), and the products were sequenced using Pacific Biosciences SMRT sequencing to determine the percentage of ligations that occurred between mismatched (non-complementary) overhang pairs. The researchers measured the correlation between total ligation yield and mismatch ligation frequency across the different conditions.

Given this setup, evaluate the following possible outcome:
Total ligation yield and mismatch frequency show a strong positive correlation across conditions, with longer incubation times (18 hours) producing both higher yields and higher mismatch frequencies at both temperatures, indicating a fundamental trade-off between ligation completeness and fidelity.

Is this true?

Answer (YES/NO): NO